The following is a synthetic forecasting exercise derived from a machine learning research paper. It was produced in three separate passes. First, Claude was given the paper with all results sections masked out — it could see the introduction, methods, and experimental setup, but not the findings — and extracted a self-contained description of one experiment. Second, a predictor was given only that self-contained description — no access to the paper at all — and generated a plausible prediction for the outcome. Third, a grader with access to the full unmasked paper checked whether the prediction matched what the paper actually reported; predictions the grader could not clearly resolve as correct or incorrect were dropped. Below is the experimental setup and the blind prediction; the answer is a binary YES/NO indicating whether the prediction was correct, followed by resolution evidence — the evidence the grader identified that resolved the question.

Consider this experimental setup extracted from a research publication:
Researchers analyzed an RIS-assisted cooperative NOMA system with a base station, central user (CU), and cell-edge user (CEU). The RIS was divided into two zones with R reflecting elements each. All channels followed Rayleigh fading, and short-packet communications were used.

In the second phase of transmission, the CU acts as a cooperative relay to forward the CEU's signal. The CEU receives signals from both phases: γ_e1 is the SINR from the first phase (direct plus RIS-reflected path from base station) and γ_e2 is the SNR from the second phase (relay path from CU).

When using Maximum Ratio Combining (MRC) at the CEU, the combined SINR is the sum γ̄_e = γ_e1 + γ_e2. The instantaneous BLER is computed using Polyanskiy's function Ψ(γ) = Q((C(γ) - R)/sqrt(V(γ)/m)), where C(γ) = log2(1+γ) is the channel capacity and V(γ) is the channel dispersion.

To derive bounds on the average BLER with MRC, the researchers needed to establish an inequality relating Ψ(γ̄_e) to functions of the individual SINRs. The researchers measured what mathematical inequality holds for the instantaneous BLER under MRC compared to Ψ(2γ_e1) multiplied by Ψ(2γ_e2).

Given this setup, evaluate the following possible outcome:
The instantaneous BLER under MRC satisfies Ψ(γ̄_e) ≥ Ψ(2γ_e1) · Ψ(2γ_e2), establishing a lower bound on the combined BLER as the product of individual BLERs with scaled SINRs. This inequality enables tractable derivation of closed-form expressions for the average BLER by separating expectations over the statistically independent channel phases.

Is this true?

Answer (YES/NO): YES